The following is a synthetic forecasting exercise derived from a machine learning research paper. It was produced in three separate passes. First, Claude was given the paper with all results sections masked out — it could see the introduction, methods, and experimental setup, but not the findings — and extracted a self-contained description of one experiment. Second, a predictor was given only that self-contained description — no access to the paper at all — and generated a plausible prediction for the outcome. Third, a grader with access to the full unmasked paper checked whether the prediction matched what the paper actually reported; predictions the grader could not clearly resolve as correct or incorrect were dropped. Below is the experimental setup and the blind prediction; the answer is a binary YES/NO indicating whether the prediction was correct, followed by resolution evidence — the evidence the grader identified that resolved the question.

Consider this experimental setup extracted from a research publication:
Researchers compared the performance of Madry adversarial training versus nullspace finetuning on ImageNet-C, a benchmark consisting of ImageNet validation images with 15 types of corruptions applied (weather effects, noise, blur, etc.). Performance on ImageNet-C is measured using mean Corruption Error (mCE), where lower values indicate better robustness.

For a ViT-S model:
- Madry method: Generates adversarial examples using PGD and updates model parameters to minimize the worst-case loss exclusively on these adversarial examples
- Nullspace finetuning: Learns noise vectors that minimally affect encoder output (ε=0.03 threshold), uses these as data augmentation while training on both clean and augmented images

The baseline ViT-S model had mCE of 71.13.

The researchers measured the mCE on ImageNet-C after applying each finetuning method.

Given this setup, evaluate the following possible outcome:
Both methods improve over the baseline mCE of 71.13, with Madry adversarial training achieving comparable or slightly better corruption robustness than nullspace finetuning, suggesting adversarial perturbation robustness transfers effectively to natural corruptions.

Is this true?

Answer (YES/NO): NO